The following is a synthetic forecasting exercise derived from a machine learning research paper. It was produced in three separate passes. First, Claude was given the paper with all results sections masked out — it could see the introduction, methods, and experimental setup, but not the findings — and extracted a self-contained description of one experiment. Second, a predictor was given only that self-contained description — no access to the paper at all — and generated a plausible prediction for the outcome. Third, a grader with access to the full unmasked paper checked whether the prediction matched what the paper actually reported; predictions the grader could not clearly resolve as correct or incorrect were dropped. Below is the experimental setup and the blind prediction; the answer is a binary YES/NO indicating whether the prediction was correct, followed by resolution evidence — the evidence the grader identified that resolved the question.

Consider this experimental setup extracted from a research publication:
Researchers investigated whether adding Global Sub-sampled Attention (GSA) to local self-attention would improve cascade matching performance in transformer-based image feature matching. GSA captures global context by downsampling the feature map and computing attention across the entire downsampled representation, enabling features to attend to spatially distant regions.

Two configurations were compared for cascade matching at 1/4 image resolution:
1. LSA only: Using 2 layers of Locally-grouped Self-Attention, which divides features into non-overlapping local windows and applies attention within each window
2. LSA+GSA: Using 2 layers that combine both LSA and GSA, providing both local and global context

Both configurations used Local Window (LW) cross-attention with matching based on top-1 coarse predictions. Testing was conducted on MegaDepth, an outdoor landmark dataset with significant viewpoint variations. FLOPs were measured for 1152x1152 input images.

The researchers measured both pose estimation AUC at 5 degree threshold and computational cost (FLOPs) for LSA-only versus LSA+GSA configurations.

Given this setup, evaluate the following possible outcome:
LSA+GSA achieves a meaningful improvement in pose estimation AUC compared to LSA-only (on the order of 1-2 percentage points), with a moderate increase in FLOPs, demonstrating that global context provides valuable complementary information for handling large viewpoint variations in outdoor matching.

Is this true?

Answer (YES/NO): NO